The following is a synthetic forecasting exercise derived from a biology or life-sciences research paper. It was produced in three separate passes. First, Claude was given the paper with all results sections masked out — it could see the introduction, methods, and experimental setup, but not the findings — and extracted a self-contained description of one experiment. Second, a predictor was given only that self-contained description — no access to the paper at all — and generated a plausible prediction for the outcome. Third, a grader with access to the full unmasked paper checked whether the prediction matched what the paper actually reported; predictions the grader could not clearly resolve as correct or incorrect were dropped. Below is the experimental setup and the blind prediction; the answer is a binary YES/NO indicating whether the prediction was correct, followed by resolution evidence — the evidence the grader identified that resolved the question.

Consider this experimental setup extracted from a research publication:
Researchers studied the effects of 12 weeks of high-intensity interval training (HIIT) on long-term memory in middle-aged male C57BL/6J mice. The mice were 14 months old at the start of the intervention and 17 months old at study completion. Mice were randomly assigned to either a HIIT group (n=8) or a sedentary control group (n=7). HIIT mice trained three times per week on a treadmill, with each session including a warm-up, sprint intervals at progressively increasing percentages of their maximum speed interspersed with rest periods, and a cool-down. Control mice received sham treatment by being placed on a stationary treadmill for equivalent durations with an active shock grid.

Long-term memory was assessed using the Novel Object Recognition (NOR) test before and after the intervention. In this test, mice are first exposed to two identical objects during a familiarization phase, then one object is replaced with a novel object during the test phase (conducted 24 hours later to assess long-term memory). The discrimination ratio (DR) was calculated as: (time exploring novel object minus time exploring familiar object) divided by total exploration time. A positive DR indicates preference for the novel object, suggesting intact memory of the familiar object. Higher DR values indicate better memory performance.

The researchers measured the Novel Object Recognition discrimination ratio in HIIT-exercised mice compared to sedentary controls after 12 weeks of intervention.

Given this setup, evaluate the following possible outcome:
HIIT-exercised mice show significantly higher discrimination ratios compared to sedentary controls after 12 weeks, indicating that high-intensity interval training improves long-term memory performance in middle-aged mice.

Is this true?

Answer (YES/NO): NO